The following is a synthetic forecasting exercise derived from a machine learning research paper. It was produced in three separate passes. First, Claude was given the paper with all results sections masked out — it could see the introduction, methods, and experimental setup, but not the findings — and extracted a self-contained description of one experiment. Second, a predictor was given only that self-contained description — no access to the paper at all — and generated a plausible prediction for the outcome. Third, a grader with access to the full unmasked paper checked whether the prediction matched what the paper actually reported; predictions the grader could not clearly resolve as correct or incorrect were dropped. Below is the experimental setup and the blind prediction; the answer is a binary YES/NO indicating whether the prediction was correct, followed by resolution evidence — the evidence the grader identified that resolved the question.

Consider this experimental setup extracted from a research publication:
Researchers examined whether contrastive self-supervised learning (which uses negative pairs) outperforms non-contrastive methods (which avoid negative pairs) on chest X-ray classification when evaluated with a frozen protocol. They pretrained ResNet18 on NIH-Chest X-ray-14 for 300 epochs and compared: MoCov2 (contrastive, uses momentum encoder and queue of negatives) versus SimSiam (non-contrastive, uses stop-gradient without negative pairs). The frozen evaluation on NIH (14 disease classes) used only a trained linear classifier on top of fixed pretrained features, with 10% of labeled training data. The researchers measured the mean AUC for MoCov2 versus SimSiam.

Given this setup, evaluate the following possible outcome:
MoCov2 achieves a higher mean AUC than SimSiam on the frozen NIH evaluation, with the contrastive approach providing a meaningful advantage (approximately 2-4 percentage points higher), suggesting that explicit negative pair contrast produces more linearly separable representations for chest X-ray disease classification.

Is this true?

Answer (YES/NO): NO